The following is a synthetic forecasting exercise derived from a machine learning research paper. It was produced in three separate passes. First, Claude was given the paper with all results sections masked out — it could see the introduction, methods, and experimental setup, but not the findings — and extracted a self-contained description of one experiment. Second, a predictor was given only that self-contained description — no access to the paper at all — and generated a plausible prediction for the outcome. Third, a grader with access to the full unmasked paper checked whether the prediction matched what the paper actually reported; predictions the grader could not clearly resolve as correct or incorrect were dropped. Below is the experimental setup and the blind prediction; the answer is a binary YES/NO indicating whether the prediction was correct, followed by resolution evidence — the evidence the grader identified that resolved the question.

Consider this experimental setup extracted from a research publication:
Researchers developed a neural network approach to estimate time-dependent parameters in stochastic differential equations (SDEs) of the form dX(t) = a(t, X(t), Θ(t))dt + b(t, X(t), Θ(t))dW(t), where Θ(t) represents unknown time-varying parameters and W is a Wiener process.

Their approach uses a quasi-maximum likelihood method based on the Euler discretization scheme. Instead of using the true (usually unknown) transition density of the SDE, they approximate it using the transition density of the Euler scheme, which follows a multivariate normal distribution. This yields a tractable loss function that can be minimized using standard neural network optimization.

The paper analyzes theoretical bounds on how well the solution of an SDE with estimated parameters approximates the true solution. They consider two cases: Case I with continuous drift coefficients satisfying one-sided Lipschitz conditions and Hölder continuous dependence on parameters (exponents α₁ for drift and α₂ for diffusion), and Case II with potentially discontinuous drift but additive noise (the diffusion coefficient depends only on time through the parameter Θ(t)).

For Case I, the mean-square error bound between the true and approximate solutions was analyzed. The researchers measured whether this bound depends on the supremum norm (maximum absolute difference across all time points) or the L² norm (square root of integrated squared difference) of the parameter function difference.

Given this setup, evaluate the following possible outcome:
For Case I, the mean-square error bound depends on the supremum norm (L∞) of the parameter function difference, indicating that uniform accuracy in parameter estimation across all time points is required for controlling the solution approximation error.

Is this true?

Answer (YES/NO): YES